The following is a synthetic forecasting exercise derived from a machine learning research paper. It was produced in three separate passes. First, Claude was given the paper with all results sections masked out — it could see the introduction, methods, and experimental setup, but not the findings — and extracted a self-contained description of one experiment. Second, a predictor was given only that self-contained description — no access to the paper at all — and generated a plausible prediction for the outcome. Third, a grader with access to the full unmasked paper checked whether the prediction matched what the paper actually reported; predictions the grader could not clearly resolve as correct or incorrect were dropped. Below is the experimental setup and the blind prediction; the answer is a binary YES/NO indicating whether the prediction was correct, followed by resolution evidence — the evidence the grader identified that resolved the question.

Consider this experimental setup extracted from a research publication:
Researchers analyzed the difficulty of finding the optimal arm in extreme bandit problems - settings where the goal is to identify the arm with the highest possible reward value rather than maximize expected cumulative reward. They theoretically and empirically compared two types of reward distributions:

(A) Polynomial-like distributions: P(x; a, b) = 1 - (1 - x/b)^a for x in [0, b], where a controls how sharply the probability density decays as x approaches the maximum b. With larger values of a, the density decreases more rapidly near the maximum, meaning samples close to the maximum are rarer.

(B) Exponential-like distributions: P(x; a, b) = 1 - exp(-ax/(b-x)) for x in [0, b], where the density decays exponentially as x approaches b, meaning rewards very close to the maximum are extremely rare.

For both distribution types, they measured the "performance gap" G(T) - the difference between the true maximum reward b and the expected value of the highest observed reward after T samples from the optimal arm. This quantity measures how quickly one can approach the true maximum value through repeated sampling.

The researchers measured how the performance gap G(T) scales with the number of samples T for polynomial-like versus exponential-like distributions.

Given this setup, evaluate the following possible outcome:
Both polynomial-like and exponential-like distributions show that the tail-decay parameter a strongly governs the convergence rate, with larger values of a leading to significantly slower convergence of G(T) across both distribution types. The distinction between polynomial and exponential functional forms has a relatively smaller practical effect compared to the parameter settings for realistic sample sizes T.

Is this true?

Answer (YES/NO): NO